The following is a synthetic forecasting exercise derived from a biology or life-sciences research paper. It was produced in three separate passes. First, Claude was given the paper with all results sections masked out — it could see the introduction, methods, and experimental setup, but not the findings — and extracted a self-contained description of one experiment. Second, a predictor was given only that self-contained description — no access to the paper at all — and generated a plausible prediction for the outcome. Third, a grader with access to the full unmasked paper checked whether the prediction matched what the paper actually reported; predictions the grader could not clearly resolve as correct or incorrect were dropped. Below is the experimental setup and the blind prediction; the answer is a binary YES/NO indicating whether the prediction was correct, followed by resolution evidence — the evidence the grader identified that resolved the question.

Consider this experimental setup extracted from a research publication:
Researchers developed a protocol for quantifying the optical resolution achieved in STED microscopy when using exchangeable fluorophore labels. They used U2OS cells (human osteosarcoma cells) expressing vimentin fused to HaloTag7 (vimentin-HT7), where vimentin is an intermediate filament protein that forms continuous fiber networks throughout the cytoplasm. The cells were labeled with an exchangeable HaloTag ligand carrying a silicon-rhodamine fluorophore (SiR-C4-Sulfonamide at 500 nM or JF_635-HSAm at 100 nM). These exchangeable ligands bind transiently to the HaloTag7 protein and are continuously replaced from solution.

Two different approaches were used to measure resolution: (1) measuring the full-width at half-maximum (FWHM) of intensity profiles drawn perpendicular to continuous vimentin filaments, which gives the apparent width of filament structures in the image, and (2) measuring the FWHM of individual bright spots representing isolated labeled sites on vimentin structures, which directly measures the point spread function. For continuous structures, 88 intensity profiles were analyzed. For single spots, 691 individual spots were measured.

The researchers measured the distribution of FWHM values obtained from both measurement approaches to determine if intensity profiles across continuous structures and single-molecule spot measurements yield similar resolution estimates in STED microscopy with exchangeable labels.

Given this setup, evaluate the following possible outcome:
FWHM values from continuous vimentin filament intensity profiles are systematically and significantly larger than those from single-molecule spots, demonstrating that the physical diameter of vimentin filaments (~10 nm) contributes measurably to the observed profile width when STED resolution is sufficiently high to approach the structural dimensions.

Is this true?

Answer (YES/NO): YES